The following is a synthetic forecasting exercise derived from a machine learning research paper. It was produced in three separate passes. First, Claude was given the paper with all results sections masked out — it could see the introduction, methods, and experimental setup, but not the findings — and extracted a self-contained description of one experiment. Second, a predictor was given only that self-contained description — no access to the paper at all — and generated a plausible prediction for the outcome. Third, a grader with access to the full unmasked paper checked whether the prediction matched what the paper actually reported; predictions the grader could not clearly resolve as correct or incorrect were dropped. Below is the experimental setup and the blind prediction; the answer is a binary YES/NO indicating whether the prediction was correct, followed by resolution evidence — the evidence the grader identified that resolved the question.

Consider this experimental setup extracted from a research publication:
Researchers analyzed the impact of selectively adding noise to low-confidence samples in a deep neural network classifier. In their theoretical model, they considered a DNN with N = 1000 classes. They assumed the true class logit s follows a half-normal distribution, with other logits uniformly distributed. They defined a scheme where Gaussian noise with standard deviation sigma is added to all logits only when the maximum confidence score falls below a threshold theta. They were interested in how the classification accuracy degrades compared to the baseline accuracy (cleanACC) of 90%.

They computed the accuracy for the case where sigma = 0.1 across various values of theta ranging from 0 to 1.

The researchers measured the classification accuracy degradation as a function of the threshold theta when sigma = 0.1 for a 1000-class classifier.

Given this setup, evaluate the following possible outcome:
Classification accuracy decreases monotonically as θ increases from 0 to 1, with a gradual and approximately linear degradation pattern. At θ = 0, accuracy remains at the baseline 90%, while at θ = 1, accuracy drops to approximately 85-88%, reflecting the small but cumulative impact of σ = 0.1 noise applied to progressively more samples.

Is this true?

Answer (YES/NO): NO